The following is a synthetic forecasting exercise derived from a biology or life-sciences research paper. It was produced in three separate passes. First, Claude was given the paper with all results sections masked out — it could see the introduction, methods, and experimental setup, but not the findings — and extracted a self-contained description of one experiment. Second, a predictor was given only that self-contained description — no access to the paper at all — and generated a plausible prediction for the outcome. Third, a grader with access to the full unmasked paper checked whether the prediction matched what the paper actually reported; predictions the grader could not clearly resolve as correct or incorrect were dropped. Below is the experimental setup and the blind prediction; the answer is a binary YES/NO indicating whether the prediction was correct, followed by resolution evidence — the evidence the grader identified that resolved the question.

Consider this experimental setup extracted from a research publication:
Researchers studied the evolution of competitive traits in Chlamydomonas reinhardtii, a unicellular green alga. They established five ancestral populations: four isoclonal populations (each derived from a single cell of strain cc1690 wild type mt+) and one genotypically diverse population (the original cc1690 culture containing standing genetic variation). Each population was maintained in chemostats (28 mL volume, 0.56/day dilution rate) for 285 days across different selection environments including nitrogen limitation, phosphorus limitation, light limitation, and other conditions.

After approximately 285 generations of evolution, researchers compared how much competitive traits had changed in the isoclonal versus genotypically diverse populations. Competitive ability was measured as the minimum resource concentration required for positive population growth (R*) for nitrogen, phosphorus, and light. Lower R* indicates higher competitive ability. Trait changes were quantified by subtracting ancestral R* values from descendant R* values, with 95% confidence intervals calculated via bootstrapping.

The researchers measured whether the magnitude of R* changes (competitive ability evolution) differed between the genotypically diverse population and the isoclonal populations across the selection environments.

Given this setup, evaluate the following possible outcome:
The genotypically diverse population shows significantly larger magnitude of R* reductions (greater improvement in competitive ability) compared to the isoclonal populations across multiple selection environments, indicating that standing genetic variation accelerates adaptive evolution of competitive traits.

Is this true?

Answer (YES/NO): NO